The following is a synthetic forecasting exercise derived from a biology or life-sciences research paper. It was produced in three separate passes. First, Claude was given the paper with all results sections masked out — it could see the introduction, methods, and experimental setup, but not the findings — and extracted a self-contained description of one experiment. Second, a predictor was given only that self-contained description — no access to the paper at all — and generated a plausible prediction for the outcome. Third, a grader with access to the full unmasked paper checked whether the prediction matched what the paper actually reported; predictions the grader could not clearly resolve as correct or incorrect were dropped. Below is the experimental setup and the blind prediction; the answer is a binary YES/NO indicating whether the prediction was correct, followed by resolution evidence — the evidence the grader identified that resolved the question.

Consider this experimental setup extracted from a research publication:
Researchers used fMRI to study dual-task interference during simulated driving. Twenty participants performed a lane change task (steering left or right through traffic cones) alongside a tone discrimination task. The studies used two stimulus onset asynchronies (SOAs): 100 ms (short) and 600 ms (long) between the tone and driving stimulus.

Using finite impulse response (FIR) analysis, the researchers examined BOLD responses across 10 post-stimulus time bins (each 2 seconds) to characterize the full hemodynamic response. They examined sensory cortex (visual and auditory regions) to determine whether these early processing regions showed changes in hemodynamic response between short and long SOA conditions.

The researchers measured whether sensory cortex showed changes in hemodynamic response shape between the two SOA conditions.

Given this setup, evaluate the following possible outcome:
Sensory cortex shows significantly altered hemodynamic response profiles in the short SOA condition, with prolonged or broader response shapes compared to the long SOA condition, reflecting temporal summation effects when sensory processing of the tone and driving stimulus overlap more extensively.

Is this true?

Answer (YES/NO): YES